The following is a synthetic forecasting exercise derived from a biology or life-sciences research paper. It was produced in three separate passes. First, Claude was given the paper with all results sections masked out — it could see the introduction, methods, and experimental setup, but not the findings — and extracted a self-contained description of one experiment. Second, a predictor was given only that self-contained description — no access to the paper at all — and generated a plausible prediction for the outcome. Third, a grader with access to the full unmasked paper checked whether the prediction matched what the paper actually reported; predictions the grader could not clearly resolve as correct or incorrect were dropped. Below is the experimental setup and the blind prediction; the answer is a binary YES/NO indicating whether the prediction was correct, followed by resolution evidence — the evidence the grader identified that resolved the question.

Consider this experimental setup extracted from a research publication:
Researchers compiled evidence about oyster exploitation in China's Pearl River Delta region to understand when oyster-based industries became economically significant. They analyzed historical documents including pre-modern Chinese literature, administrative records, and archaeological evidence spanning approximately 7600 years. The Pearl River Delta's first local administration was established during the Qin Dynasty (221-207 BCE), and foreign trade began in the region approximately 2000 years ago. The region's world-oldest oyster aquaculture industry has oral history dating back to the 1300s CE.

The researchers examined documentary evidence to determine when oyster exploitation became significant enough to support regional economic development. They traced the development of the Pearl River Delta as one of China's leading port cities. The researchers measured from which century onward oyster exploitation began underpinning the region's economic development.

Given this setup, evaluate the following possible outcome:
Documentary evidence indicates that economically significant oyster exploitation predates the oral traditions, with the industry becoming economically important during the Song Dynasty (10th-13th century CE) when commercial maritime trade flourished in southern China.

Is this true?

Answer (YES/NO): NO